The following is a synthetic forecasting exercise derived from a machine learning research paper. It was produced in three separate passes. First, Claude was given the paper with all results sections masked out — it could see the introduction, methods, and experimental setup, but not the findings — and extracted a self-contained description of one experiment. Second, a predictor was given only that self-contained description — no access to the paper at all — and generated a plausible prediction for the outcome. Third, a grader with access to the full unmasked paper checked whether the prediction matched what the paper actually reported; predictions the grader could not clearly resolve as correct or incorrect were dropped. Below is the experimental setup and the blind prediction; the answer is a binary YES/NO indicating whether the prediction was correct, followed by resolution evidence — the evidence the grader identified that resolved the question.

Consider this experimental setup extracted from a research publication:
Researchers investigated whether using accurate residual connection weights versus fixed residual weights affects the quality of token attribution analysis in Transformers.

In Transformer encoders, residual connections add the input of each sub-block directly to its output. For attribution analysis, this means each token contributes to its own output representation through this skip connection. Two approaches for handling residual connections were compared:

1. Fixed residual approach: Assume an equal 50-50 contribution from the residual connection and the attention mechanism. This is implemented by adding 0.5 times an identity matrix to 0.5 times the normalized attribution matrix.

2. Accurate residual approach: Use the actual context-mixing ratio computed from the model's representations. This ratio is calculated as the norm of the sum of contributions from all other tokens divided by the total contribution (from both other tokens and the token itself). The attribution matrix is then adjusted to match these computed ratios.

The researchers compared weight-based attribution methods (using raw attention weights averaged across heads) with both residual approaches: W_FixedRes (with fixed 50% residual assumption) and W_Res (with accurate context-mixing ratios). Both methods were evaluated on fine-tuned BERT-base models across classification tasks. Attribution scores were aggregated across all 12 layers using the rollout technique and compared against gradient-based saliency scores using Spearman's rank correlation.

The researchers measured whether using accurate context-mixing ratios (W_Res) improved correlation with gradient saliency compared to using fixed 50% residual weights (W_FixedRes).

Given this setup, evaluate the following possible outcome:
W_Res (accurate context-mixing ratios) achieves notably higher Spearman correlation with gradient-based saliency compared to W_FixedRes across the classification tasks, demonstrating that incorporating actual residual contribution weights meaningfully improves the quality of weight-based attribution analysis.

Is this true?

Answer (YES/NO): YES